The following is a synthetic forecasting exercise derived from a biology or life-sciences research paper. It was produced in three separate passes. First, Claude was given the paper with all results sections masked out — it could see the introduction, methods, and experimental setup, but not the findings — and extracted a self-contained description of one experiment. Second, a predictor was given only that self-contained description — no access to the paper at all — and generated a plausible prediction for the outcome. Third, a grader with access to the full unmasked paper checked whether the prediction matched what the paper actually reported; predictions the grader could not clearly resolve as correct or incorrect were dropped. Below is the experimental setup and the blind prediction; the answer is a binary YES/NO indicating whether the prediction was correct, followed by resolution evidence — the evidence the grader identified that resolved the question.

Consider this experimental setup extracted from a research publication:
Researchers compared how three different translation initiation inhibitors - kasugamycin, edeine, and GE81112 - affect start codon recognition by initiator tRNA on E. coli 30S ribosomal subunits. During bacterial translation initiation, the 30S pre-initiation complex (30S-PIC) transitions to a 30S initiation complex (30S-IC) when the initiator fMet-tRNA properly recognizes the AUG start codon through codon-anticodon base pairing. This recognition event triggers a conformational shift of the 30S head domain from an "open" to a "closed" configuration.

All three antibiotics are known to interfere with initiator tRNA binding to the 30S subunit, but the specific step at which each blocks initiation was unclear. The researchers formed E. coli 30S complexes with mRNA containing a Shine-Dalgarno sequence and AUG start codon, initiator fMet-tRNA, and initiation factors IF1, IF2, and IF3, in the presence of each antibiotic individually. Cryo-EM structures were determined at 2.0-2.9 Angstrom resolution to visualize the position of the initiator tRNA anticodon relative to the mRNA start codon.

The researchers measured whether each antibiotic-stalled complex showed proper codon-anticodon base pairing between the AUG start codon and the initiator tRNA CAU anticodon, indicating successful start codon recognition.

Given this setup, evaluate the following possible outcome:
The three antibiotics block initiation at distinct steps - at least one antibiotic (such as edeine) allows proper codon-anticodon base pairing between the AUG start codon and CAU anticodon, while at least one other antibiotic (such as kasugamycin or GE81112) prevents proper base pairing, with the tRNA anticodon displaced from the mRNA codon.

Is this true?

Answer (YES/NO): NO